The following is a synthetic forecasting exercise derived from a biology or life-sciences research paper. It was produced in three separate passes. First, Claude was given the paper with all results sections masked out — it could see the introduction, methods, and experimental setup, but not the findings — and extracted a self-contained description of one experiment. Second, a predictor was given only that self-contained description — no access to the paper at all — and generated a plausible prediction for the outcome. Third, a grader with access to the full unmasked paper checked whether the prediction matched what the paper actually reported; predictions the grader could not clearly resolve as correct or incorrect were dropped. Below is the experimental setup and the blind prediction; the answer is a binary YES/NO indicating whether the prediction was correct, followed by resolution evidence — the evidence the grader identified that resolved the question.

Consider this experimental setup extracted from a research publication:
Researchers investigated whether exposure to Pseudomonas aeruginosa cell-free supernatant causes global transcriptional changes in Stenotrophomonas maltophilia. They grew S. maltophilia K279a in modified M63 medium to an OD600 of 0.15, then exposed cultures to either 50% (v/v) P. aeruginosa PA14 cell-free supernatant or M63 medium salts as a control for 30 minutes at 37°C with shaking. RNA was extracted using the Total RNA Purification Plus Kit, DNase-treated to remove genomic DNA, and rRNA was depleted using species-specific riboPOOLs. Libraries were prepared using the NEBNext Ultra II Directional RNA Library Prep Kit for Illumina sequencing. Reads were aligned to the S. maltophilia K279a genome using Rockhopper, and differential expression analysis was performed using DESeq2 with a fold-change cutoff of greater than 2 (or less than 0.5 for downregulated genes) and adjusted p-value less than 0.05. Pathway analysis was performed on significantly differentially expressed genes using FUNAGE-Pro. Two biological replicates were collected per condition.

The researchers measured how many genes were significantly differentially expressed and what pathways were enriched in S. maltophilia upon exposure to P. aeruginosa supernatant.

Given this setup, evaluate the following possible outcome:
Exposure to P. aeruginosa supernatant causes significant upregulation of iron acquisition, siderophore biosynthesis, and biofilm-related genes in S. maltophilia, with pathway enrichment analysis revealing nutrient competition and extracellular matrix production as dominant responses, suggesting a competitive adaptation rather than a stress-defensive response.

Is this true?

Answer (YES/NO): NO